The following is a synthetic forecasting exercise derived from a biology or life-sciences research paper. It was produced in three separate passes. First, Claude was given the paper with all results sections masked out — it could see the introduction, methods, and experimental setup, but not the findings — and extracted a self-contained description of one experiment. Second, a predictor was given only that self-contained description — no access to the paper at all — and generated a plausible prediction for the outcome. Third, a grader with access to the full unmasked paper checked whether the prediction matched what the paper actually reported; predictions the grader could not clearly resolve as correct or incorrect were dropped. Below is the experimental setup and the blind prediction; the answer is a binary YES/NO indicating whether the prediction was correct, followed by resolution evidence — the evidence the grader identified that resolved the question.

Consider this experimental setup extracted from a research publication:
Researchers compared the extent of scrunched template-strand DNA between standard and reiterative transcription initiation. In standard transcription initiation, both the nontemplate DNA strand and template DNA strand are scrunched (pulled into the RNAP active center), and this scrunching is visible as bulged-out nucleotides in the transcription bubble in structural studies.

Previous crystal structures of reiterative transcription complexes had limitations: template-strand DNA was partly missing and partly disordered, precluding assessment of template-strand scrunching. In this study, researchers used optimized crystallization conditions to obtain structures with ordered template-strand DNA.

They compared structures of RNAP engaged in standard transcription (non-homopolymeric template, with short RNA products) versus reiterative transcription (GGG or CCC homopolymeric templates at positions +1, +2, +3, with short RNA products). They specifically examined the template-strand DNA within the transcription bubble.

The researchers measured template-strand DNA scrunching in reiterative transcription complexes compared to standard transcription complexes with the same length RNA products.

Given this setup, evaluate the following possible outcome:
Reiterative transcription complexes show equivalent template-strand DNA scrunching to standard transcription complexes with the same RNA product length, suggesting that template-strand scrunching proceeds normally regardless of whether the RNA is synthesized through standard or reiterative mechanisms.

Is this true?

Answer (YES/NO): NO